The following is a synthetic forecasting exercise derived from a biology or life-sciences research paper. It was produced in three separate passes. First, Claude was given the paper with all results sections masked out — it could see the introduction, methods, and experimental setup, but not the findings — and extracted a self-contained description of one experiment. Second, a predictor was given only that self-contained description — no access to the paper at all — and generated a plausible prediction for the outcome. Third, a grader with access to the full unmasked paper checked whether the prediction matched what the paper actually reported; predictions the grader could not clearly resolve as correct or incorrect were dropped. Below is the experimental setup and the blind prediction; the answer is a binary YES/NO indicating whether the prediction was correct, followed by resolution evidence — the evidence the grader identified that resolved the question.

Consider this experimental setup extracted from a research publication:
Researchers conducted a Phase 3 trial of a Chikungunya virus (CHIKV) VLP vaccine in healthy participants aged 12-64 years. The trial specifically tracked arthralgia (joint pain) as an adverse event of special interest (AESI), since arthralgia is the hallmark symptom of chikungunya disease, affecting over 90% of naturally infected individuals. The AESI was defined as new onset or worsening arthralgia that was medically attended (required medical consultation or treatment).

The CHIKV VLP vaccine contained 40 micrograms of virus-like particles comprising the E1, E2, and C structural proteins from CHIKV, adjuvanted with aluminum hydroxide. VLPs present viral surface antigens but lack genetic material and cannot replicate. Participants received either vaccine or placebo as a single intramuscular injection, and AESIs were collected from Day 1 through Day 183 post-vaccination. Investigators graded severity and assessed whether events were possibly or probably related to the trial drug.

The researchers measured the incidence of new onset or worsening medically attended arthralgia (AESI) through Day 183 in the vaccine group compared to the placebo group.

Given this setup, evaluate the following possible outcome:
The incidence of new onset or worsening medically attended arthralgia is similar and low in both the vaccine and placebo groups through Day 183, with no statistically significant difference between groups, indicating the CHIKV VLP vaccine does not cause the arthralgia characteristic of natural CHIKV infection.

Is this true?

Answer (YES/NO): YES